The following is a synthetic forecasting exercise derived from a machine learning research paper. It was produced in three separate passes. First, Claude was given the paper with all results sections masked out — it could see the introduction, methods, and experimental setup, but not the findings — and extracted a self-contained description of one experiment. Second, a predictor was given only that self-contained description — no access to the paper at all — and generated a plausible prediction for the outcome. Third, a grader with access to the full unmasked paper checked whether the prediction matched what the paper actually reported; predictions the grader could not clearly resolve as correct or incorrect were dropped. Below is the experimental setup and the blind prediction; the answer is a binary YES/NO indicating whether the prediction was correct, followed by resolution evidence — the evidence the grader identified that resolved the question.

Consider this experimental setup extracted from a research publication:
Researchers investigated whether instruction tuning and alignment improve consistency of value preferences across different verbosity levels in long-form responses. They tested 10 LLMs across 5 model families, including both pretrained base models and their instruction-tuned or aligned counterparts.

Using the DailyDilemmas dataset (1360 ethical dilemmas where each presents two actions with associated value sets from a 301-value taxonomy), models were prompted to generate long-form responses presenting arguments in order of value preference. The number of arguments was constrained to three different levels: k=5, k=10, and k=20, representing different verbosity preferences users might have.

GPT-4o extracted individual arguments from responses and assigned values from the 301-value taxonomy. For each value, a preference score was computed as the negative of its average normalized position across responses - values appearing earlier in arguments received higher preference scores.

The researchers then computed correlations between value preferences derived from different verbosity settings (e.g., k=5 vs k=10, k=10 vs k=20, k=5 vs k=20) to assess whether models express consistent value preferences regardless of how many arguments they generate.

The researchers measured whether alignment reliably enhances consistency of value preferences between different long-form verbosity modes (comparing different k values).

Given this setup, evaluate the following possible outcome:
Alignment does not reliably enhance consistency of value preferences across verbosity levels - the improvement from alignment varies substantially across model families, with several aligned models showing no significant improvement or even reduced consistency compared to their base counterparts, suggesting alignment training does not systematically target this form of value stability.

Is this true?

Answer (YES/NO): YES